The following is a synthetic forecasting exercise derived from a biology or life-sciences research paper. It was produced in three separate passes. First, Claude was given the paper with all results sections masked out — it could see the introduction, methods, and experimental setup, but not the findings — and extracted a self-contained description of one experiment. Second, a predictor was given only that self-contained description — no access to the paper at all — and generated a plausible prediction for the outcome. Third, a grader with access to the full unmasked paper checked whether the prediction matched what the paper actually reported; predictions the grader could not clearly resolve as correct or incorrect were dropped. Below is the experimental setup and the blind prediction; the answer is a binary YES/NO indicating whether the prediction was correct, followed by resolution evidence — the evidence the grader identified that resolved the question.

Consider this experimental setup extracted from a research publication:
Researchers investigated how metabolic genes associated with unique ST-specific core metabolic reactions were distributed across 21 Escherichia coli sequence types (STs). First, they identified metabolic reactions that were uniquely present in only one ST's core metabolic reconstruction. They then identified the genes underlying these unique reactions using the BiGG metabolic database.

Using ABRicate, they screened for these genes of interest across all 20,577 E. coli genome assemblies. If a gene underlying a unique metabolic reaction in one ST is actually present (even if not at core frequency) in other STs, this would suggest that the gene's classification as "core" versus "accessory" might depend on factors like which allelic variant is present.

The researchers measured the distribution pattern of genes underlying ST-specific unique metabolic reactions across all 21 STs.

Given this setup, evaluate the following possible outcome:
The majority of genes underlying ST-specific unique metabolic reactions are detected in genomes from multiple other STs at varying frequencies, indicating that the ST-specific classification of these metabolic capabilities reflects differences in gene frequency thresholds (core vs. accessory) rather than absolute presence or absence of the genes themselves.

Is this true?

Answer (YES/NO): YES